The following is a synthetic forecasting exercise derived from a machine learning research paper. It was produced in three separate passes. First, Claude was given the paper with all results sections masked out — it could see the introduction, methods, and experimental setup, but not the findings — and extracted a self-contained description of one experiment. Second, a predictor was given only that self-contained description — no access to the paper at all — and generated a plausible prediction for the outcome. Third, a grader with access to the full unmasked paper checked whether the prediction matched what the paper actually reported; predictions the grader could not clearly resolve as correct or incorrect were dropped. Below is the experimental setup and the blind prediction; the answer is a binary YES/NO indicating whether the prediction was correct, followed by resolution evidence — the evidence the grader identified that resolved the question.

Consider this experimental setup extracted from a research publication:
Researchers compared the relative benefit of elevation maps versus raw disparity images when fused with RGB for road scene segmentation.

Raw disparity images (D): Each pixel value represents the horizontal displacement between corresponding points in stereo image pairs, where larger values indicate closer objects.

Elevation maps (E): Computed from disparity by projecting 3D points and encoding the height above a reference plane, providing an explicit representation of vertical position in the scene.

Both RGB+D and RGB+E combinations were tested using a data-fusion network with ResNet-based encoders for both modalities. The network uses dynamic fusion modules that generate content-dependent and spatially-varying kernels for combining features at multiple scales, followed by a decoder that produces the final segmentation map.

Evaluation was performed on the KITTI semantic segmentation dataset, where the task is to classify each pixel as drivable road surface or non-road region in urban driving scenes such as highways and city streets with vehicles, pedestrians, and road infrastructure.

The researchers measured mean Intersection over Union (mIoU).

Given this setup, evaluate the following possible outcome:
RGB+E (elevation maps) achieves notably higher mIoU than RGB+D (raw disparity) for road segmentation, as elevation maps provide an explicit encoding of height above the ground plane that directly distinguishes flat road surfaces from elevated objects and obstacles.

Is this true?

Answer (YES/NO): NO